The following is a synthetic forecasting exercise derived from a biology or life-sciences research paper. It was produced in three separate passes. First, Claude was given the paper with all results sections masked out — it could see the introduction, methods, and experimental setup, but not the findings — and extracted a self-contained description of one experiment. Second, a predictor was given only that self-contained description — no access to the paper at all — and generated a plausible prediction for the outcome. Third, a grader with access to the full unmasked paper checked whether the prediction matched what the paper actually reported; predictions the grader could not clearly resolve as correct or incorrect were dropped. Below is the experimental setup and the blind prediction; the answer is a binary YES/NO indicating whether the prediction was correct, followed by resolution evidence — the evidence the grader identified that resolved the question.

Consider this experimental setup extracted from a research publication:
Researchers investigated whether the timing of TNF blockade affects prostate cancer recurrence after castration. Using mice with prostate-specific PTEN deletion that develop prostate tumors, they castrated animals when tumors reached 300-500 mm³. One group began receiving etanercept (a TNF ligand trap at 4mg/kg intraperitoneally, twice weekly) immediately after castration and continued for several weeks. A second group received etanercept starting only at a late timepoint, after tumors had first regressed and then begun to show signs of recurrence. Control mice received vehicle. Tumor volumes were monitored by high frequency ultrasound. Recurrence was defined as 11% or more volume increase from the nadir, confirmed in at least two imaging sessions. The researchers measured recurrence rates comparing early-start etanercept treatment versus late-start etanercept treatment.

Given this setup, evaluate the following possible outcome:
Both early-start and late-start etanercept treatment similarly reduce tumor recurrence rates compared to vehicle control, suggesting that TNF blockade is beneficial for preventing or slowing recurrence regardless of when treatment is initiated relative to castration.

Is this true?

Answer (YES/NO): NO